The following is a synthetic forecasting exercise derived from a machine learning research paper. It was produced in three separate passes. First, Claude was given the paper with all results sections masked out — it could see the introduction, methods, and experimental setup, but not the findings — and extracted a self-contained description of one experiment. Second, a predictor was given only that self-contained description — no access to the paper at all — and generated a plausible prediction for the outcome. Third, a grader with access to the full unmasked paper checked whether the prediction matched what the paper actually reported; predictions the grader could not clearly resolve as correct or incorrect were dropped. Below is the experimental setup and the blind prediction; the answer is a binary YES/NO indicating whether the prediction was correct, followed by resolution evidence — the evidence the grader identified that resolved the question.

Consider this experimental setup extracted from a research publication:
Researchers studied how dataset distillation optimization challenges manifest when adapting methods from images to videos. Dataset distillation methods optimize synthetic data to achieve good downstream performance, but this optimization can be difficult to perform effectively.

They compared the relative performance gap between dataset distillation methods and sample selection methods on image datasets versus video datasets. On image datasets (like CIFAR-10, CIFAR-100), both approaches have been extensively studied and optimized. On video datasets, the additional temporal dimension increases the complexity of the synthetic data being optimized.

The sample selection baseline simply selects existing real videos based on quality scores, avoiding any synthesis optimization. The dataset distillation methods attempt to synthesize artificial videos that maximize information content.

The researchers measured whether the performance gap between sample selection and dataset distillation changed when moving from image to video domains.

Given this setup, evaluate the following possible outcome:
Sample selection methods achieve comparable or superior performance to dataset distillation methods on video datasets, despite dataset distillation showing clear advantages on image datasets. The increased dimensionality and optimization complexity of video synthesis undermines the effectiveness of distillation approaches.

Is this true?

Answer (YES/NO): NO